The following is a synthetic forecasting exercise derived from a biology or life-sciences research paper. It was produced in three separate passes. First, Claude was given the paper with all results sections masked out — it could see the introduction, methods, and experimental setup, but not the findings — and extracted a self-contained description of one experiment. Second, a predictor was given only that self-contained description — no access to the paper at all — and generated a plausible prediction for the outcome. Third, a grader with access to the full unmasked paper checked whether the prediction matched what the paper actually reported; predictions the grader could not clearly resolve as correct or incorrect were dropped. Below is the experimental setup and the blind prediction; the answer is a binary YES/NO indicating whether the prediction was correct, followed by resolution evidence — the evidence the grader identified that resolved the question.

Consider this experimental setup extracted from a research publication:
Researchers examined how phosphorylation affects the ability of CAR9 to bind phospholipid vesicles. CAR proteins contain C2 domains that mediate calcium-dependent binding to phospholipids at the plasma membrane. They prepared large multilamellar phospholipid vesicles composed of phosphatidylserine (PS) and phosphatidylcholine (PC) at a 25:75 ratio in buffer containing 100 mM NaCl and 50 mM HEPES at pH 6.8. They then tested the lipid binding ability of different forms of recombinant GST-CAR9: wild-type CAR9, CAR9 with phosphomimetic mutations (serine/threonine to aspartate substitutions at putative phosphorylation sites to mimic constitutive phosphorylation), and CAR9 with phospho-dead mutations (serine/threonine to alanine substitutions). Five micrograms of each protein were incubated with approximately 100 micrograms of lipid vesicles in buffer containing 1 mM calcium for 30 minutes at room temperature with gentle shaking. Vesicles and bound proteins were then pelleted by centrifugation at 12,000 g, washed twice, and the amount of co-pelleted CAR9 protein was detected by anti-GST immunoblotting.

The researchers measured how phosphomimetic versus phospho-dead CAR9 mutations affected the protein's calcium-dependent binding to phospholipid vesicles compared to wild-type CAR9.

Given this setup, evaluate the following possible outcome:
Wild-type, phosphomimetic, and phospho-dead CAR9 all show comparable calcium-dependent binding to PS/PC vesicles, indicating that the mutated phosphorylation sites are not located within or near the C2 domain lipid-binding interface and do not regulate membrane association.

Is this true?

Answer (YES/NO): NO